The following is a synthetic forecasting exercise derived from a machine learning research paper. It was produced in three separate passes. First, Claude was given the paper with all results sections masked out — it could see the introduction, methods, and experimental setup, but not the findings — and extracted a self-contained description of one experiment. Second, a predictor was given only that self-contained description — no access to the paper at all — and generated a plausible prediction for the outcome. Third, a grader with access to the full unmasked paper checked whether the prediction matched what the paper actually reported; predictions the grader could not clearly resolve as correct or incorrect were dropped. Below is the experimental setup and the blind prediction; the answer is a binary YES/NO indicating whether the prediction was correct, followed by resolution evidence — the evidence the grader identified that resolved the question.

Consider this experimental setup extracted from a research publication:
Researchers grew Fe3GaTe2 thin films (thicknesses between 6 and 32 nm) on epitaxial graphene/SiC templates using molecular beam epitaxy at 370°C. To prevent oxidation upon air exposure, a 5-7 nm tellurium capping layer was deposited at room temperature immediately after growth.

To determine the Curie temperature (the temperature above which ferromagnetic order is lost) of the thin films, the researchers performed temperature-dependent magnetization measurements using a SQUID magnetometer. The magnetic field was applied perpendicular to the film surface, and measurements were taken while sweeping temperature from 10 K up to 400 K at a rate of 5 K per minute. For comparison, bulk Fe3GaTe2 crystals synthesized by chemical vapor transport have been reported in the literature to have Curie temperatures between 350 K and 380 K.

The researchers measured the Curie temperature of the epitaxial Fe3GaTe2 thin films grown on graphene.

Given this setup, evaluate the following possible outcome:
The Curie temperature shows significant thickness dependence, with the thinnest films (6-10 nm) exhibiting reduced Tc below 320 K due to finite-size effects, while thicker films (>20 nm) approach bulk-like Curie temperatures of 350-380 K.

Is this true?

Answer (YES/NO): NO